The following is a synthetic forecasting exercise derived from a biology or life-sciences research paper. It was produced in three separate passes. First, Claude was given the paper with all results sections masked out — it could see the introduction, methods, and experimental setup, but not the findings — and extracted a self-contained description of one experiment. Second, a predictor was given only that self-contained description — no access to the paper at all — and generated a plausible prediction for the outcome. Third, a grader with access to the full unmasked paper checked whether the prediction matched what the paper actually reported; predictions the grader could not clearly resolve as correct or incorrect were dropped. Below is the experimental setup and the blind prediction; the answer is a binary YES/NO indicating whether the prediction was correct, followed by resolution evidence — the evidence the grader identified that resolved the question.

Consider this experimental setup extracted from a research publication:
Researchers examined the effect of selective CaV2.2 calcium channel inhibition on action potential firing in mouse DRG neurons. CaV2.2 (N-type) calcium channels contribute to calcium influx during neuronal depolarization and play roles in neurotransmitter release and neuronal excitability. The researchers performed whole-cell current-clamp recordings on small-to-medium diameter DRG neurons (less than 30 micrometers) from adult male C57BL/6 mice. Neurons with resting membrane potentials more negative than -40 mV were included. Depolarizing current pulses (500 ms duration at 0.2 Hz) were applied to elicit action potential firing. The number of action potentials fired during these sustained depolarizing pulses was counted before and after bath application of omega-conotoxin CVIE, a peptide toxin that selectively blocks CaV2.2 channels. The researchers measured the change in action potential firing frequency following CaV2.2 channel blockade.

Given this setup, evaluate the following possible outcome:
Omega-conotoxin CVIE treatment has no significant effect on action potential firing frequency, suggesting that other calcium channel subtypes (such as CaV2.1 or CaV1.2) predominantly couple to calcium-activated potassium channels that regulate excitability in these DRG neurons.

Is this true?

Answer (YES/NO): NO